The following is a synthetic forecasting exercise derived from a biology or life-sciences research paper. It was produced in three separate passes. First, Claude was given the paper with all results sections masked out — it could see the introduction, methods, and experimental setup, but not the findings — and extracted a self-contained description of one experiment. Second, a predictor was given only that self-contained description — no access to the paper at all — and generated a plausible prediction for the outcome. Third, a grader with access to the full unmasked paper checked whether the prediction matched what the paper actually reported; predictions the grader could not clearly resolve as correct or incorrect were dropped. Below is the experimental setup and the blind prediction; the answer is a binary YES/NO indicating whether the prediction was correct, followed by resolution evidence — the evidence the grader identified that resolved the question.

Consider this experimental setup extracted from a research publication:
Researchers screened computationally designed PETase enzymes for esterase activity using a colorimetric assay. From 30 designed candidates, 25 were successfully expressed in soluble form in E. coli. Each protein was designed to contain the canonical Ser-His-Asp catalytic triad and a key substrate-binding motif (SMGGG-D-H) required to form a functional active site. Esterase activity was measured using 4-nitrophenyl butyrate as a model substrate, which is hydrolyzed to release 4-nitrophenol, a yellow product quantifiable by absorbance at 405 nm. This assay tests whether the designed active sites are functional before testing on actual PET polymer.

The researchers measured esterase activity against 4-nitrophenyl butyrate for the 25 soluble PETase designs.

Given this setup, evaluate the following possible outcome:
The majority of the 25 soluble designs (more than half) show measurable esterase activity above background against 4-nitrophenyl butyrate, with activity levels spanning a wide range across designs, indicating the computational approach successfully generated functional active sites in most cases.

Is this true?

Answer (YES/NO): YES